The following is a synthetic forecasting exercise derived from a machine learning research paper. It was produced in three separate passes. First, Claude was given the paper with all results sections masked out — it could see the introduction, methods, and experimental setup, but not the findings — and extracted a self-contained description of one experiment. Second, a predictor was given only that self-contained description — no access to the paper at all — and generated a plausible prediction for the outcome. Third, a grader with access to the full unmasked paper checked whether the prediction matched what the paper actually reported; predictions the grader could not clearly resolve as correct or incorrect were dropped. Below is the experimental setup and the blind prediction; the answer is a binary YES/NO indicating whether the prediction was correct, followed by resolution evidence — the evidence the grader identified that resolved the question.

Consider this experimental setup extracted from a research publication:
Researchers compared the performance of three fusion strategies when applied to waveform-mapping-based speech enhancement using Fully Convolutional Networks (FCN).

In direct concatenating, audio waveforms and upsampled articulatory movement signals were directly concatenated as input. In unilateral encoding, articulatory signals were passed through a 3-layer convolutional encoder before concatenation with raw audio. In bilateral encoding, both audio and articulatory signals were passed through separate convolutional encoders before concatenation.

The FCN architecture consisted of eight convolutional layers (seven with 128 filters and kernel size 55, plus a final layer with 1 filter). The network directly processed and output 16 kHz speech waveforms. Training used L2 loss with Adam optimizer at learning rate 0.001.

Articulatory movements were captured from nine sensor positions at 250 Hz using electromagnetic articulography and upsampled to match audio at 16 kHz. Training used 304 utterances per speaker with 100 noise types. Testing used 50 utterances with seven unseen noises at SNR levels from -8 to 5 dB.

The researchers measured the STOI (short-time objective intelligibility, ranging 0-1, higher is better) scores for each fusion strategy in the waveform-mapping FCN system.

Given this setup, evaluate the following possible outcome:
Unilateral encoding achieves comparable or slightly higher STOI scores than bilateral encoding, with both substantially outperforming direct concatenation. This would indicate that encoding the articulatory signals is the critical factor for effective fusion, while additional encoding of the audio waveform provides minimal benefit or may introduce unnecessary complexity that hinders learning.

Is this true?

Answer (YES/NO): NO